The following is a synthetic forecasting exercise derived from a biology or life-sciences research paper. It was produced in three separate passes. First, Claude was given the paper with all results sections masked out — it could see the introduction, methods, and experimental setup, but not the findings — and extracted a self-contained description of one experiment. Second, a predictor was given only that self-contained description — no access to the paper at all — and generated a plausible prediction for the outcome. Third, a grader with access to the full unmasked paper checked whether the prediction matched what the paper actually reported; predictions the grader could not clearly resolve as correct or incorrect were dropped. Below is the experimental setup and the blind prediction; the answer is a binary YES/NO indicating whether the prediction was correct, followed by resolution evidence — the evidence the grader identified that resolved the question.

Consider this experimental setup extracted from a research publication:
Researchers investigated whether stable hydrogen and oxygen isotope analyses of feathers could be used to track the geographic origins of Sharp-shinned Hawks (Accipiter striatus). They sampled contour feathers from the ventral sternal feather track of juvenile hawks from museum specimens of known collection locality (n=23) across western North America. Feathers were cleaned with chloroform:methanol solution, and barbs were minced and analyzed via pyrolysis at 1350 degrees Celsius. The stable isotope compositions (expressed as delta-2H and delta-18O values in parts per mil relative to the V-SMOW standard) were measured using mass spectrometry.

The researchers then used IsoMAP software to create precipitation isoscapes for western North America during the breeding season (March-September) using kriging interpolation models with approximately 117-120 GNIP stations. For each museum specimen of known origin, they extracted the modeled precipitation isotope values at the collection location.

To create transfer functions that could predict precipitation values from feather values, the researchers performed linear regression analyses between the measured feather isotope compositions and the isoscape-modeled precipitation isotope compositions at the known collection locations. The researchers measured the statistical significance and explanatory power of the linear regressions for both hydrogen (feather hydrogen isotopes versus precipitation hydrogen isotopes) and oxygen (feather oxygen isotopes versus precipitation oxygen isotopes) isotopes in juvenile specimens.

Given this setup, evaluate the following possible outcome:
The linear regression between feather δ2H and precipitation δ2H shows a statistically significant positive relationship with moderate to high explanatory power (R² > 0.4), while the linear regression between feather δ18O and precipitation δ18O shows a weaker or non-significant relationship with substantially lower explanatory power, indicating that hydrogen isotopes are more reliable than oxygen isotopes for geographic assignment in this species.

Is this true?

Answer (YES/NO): YES